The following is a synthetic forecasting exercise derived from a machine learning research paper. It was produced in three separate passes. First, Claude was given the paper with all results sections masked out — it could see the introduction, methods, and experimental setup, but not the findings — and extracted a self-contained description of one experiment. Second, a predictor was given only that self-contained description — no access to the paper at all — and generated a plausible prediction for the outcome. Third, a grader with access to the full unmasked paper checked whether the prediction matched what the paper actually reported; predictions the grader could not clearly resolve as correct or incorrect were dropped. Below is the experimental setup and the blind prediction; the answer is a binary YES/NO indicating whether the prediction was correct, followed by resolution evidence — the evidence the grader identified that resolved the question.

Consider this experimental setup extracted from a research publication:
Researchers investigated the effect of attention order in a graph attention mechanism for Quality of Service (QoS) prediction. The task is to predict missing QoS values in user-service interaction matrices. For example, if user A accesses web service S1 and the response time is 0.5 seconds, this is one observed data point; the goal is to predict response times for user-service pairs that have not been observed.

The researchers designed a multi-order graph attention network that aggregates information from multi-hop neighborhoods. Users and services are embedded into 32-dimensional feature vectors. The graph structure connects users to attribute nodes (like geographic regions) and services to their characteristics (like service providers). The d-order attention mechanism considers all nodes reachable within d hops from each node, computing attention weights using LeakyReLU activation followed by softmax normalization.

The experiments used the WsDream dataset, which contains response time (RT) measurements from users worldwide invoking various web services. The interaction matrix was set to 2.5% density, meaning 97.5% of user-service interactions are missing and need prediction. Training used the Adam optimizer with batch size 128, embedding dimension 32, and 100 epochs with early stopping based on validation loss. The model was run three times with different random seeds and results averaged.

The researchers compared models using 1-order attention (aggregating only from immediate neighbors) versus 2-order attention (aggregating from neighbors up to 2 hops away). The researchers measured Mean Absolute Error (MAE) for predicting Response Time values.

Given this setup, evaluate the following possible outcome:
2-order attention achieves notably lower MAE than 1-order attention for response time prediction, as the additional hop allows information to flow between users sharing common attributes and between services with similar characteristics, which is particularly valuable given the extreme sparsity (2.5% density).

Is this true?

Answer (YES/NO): YES